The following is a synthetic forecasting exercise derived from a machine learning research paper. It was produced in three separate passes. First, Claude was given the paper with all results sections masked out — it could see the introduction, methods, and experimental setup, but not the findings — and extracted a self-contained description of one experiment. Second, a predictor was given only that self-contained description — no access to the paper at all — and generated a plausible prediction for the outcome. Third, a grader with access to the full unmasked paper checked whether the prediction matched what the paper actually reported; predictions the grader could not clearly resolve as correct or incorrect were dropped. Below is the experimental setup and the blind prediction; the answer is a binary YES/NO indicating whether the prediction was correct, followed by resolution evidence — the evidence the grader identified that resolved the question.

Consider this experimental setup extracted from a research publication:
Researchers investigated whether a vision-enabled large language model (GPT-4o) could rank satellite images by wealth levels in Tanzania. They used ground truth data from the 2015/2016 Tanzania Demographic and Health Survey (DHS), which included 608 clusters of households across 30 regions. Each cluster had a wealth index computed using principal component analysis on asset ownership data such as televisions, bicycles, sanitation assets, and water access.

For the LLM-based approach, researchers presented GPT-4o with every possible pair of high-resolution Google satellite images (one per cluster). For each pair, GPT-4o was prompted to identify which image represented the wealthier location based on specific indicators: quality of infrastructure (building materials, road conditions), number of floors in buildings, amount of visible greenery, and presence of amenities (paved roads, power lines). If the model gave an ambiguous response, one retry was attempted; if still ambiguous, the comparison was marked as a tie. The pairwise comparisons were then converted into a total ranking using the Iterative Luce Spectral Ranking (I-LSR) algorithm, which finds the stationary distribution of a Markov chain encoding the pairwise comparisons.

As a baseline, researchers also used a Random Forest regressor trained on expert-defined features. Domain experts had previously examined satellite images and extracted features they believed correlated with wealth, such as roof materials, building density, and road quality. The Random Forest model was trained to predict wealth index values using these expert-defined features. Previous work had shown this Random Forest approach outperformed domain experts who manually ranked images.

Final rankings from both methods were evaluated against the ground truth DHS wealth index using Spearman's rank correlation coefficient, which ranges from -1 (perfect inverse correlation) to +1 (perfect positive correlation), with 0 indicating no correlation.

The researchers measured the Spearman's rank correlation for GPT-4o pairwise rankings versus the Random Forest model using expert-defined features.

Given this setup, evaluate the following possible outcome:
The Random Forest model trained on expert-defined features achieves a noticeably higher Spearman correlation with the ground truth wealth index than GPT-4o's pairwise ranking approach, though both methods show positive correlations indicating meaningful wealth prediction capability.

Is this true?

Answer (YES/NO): NO